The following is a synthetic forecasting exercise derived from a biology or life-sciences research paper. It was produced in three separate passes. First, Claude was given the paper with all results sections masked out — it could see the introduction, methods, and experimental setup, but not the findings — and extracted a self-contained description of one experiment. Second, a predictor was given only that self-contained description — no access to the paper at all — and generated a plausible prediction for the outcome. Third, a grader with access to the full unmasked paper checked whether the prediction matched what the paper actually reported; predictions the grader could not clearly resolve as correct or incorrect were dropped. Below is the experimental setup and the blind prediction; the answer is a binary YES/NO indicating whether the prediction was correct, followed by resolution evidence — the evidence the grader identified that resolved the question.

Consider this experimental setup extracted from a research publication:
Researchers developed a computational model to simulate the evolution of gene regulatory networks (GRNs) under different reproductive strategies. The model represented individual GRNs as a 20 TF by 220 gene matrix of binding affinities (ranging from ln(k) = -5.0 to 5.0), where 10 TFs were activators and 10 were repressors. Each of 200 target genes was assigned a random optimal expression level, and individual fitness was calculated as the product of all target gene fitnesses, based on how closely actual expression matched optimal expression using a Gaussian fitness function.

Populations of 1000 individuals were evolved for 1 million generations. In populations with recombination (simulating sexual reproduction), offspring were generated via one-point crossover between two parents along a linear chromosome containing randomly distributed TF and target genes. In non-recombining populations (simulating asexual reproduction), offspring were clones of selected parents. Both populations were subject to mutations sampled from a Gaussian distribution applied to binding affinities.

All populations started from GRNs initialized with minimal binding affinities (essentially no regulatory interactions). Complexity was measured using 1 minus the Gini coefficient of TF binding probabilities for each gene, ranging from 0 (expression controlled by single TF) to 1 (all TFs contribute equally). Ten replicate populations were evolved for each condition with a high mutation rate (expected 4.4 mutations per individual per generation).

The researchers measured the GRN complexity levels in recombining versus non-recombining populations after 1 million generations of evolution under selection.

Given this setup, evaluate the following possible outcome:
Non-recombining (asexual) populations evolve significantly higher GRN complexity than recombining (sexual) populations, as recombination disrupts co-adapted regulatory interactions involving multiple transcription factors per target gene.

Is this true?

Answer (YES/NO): NO